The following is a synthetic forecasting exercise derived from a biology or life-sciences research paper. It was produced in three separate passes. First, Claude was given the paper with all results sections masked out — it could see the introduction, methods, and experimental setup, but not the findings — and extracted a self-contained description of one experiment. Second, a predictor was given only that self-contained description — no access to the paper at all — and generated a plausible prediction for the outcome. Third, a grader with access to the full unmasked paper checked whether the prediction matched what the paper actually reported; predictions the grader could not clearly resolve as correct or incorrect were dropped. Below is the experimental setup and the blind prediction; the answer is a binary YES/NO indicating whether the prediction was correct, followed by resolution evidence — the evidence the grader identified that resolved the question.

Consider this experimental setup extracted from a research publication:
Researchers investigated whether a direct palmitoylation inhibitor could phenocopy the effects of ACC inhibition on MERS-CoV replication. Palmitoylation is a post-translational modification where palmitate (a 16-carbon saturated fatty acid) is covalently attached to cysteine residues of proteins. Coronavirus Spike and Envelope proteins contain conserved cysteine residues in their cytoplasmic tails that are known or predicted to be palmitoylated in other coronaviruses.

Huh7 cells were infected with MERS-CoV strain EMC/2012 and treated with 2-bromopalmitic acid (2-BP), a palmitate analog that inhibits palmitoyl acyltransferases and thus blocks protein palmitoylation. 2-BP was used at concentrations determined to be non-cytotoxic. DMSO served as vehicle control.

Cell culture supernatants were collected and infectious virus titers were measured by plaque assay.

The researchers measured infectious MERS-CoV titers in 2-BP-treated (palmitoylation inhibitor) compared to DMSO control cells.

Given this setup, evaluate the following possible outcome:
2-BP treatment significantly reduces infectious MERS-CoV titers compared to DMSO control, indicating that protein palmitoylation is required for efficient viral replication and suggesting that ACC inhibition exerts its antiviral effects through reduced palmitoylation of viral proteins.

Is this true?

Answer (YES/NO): YES